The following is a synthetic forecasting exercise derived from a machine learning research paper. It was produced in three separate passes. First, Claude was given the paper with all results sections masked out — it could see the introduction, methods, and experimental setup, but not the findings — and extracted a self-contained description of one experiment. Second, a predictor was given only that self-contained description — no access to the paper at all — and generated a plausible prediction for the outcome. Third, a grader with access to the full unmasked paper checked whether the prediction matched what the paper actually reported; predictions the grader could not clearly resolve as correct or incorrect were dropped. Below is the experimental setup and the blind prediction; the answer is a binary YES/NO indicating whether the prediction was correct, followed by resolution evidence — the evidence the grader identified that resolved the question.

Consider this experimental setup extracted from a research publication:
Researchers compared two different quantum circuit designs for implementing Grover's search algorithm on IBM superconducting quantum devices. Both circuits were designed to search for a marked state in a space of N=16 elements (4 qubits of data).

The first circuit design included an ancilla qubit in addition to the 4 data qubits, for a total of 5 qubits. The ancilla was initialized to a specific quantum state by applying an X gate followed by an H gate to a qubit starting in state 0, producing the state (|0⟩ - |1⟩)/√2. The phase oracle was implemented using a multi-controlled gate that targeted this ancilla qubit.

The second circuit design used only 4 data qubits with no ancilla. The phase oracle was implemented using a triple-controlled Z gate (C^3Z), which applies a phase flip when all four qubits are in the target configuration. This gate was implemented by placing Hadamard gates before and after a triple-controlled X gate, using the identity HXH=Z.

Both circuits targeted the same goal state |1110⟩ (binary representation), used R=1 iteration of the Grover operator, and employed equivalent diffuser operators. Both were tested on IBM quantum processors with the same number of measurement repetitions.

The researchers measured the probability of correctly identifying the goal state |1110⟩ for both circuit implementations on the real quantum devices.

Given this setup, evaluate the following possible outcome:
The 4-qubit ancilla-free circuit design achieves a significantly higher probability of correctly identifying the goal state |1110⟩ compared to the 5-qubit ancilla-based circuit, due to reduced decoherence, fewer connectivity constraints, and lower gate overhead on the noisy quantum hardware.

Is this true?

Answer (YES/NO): YES